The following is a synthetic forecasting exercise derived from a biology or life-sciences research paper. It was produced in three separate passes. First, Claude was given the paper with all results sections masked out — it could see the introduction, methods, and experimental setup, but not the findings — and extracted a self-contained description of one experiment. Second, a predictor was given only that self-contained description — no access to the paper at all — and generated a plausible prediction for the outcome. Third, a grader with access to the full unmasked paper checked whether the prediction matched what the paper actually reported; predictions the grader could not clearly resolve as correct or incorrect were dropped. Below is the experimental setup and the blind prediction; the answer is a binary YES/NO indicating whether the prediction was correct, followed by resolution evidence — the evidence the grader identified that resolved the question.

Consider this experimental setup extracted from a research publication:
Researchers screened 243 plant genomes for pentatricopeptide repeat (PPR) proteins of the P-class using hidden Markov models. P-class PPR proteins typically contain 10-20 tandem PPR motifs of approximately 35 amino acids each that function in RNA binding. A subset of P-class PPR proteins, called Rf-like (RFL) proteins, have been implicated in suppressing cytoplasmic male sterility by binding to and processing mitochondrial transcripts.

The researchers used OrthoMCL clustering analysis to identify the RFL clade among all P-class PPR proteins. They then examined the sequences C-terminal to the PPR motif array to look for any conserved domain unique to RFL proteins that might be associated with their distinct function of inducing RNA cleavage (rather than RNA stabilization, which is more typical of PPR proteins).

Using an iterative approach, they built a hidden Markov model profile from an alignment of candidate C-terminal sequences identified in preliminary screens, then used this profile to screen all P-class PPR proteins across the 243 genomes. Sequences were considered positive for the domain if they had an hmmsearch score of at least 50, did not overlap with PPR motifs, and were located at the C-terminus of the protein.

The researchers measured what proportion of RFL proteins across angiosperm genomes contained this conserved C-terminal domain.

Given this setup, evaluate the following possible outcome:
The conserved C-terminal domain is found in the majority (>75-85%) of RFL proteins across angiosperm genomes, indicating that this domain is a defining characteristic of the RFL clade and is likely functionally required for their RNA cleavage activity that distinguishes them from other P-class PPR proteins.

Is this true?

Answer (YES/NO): NO